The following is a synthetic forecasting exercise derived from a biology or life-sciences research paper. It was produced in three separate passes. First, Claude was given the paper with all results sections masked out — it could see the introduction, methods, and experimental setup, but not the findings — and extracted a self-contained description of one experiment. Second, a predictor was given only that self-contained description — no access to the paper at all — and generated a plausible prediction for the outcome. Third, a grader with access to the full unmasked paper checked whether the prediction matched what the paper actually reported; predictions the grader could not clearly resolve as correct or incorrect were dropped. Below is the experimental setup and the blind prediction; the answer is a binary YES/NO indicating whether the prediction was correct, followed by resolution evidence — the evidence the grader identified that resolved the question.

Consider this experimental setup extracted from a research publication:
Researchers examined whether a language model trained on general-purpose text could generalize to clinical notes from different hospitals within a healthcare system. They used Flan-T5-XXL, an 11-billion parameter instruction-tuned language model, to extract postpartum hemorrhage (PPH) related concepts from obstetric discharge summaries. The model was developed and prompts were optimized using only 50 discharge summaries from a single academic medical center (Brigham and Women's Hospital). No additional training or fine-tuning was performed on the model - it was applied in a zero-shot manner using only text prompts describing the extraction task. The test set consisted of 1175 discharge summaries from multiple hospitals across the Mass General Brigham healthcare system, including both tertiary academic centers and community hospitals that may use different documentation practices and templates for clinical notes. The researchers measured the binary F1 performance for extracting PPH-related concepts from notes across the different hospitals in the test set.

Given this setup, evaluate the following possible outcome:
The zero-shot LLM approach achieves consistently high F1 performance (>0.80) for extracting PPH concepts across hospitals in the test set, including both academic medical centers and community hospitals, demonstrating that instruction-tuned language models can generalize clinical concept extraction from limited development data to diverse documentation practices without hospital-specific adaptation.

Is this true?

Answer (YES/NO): NO